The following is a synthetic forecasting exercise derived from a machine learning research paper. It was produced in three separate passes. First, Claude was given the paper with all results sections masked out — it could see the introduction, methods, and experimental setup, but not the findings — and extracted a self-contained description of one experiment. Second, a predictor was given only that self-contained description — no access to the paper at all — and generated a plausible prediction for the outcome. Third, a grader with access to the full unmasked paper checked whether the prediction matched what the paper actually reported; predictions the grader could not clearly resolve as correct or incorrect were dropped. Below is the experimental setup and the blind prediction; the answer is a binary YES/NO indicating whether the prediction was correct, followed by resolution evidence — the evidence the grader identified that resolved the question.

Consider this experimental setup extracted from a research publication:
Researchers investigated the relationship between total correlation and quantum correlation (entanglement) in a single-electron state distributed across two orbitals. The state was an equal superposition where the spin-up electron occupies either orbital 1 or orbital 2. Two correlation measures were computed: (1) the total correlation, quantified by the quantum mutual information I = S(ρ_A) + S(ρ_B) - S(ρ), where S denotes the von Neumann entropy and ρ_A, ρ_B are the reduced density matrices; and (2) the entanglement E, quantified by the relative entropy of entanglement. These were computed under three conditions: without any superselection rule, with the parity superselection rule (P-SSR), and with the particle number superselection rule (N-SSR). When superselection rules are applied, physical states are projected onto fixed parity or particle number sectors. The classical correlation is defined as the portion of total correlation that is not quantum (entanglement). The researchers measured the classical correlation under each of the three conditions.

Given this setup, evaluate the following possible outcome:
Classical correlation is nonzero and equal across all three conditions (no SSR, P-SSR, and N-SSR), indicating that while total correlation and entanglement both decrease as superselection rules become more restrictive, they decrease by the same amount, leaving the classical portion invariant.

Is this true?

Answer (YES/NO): NO